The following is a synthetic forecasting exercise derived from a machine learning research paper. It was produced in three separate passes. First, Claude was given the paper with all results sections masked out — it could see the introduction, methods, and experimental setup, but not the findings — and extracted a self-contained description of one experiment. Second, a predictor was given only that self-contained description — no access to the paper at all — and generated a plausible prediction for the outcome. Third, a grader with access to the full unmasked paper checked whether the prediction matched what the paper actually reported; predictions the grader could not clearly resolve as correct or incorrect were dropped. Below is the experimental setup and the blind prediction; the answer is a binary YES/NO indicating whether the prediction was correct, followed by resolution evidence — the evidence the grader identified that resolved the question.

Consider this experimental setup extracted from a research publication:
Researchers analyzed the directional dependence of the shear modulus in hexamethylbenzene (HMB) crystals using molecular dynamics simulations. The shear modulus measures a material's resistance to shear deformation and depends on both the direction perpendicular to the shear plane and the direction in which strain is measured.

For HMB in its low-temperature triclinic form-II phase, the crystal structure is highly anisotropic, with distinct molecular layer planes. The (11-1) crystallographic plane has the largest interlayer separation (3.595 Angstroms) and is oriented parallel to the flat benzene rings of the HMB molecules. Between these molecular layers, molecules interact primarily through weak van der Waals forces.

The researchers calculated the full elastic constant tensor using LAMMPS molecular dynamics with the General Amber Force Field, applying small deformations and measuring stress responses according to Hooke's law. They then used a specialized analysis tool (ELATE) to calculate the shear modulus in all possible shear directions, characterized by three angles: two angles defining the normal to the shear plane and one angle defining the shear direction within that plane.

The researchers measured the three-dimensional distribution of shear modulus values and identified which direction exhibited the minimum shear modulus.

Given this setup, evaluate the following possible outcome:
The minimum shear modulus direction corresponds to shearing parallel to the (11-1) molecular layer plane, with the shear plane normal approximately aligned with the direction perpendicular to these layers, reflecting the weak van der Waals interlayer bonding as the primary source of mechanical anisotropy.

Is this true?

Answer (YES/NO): YES